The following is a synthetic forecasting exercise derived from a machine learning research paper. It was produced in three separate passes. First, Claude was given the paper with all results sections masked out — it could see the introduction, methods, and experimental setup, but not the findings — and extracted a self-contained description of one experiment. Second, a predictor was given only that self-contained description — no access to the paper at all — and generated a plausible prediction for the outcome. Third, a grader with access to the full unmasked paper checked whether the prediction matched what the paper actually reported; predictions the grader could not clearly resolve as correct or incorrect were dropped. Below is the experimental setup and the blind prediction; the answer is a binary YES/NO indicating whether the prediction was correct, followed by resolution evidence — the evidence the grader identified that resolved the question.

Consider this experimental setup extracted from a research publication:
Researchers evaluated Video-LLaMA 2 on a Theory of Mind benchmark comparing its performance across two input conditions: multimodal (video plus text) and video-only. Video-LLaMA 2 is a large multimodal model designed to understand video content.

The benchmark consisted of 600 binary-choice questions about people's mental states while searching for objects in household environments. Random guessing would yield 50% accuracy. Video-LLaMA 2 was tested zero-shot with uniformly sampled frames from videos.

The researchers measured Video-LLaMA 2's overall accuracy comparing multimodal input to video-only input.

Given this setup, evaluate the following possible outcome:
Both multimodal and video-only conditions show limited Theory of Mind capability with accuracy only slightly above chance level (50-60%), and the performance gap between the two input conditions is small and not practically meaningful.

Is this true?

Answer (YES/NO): NO